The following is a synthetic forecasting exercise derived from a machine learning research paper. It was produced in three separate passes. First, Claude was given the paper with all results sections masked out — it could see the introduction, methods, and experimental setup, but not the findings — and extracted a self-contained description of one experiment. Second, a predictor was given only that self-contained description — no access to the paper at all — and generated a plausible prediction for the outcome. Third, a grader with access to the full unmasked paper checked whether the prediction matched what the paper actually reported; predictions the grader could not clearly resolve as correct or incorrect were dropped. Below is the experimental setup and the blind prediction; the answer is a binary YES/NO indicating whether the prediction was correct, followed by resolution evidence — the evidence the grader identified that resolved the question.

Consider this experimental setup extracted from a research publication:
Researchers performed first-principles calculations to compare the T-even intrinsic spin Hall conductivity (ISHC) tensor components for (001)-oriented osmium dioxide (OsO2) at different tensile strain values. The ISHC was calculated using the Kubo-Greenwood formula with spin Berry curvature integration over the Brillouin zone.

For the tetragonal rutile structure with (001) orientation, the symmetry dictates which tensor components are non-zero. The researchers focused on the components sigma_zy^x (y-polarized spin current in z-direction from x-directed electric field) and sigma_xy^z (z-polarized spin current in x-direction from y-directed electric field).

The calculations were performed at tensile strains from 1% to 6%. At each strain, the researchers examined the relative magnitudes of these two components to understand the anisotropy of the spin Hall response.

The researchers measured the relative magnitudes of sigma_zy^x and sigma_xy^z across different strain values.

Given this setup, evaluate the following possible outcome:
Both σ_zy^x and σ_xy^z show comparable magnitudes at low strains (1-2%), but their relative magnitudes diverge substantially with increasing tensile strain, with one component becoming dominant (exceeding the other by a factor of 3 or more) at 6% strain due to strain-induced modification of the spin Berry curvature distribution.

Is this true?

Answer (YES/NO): NO